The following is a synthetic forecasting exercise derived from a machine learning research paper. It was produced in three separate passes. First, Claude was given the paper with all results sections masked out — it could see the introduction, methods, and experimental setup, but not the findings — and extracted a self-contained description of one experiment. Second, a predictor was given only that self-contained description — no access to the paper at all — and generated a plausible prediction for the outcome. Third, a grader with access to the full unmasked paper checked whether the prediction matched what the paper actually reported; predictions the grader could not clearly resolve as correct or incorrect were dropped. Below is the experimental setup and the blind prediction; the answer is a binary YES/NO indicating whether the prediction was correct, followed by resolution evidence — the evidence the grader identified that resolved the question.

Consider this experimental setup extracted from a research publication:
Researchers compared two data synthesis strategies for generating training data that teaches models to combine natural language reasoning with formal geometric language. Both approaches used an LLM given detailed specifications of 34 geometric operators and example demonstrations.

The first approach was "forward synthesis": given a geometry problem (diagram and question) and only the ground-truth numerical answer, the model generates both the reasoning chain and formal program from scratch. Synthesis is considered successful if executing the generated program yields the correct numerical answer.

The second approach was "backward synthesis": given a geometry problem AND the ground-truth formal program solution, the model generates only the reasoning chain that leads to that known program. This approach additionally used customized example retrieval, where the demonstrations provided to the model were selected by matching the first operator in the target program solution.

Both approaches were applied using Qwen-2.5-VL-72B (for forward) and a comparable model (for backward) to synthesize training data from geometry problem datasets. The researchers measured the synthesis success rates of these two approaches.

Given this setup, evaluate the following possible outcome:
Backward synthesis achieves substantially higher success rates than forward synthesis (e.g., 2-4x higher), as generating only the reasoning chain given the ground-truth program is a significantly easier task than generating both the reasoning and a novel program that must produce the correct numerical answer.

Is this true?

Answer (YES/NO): YES